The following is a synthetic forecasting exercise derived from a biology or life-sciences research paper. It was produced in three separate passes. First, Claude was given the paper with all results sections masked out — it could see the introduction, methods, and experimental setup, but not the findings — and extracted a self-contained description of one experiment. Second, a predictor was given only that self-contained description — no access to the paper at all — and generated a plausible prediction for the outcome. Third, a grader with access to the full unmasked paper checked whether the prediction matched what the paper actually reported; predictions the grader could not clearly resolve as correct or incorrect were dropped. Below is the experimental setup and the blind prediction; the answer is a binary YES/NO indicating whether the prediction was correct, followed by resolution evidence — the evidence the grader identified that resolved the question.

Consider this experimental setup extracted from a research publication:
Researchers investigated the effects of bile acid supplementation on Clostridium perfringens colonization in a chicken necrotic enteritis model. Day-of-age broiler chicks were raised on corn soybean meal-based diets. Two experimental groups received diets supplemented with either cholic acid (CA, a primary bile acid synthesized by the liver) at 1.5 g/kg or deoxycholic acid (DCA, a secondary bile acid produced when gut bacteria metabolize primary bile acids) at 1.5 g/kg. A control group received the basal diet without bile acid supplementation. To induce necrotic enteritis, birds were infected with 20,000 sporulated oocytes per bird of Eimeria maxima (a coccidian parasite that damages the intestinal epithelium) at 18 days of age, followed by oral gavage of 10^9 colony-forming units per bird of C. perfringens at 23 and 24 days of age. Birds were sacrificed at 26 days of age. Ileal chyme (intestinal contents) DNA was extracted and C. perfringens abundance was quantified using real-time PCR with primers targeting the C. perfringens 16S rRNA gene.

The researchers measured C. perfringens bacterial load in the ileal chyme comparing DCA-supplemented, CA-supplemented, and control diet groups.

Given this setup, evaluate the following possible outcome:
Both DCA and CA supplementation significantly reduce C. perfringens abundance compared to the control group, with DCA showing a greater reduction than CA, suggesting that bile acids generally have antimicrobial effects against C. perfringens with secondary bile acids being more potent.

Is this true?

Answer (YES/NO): NO